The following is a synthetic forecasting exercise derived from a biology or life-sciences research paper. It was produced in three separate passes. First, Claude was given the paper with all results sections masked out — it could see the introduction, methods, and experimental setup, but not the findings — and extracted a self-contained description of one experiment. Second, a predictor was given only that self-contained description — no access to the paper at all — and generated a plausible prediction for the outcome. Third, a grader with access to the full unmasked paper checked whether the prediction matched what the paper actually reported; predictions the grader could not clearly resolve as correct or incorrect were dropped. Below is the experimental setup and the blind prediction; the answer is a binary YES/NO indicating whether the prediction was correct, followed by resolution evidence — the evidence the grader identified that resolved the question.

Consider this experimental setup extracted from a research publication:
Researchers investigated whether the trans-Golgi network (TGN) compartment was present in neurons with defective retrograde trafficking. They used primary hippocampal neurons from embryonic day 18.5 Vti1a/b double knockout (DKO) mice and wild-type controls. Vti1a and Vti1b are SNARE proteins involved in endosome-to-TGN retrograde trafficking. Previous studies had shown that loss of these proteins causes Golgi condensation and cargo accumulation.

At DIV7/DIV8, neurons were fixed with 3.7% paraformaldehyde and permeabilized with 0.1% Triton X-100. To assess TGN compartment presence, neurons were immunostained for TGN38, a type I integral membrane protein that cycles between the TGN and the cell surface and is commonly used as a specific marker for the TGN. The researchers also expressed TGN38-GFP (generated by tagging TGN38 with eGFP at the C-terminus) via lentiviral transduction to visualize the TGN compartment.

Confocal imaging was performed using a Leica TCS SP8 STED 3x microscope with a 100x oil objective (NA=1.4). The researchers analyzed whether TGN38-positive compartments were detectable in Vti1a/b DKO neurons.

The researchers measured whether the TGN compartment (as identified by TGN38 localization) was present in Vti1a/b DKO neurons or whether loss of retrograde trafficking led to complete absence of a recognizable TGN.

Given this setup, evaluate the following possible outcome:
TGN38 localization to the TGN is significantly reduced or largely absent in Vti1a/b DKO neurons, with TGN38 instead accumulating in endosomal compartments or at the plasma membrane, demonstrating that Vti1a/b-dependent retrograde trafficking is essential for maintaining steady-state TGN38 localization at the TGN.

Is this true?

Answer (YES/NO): NO